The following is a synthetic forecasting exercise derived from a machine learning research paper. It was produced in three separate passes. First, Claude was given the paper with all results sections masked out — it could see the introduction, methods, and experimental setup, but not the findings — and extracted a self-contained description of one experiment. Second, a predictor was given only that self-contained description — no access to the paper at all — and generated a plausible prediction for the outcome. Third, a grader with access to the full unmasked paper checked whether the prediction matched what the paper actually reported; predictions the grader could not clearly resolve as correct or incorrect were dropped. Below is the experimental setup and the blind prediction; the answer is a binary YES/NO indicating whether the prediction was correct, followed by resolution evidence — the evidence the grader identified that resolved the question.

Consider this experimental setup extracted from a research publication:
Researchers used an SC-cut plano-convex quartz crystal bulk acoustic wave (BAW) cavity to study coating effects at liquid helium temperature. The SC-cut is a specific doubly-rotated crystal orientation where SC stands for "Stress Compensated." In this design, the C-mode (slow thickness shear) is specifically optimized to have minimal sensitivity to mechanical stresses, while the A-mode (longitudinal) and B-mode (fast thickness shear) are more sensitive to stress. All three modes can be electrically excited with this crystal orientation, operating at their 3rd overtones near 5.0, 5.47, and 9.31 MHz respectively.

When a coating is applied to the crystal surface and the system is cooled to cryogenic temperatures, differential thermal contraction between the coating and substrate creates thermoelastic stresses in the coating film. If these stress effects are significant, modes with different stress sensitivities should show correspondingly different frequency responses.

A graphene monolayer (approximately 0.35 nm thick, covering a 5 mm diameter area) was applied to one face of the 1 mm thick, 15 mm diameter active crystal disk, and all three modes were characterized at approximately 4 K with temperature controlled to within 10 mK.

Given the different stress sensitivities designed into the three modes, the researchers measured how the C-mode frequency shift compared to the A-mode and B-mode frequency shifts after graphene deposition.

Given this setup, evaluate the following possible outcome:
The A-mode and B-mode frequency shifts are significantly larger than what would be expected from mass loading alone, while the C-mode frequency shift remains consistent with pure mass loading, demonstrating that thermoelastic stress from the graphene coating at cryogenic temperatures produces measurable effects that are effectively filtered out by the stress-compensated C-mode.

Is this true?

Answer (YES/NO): NO